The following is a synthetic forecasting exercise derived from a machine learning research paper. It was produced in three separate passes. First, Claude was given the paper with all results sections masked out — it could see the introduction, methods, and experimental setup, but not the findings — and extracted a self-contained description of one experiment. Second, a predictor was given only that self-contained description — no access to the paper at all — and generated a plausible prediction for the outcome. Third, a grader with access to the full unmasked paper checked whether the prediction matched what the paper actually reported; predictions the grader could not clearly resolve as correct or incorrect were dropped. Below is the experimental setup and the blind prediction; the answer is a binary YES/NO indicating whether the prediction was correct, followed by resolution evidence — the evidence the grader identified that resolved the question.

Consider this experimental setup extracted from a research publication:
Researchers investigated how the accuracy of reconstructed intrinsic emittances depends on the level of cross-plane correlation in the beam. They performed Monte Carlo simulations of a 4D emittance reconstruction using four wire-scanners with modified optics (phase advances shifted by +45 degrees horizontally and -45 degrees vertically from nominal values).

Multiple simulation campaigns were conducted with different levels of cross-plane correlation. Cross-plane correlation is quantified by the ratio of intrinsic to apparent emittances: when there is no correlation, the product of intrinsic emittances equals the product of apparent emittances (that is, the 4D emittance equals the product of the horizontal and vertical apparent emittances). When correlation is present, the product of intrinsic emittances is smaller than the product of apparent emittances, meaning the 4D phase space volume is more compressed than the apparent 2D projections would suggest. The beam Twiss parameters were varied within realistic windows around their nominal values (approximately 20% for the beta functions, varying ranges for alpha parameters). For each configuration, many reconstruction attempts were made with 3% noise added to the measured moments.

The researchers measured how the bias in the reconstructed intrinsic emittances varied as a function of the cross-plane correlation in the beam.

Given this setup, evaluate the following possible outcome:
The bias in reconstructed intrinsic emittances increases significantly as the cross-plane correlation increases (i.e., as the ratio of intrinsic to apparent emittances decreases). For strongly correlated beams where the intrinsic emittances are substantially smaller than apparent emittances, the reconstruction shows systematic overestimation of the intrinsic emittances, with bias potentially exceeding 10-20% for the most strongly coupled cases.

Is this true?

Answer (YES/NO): NO